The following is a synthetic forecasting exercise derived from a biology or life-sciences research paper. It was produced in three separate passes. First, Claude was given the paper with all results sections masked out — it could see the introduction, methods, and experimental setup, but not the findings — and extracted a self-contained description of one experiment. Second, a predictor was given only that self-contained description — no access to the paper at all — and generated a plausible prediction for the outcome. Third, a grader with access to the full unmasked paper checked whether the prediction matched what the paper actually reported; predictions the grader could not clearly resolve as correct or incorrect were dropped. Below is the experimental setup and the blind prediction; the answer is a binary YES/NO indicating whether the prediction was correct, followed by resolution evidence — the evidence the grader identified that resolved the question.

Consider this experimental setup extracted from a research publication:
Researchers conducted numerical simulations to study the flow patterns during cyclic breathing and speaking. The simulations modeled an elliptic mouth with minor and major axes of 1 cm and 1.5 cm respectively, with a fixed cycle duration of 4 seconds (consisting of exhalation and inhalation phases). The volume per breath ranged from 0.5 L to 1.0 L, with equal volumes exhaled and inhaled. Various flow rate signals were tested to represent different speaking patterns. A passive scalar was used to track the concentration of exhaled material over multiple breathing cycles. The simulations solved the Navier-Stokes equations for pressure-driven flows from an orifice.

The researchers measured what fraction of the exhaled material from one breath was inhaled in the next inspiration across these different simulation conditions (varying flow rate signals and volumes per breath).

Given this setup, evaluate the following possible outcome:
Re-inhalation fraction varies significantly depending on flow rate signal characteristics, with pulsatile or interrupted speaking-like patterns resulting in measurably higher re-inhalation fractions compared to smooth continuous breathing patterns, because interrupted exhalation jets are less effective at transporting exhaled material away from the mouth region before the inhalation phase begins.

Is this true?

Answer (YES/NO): NO